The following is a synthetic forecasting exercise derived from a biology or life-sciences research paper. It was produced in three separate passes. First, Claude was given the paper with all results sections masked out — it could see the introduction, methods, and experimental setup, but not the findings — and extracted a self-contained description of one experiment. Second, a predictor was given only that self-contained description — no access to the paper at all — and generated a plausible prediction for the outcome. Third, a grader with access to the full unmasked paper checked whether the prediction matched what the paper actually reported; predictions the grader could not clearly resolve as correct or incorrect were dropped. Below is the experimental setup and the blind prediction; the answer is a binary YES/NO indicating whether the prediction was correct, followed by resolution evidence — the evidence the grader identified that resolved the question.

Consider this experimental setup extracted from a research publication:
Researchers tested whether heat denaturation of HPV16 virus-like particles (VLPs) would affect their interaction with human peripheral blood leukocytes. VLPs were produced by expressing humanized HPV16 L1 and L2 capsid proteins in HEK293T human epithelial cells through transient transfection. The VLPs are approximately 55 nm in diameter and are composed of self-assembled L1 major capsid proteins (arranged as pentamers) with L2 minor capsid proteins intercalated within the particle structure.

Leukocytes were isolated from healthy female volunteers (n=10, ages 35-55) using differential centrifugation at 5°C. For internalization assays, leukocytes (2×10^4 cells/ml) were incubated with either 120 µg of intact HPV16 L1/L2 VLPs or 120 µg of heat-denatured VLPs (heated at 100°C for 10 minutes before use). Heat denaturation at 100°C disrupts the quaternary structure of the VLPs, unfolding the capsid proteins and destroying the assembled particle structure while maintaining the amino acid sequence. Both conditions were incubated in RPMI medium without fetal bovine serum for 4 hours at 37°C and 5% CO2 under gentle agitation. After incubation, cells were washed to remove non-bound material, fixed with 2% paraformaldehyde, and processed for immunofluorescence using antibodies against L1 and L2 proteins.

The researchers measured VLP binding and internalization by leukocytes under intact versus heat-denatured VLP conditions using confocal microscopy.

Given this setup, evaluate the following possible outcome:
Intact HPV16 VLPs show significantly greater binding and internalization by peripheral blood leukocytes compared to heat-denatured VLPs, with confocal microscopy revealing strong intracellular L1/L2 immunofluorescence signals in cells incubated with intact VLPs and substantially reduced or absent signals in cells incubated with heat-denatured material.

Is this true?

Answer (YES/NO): YES